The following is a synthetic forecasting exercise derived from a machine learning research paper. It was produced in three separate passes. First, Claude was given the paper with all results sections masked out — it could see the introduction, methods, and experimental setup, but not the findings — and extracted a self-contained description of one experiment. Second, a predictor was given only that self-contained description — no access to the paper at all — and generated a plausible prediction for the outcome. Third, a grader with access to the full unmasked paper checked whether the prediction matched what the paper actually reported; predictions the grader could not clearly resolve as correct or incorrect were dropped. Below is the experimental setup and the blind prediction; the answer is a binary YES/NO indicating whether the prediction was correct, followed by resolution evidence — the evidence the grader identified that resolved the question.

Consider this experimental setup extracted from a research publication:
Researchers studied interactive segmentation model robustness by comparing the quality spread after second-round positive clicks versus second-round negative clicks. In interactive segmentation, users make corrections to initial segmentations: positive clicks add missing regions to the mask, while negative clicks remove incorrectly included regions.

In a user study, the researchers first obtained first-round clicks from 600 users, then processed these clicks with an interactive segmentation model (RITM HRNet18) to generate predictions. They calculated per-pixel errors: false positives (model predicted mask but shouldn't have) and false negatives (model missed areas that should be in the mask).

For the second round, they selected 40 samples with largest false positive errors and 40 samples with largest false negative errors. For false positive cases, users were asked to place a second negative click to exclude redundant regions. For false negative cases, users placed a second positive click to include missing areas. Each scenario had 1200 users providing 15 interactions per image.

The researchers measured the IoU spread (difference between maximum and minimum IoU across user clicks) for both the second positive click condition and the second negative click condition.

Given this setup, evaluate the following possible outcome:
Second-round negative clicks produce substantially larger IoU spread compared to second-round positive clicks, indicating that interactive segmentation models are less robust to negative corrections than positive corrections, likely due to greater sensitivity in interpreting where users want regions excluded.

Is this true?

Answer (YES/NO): NO